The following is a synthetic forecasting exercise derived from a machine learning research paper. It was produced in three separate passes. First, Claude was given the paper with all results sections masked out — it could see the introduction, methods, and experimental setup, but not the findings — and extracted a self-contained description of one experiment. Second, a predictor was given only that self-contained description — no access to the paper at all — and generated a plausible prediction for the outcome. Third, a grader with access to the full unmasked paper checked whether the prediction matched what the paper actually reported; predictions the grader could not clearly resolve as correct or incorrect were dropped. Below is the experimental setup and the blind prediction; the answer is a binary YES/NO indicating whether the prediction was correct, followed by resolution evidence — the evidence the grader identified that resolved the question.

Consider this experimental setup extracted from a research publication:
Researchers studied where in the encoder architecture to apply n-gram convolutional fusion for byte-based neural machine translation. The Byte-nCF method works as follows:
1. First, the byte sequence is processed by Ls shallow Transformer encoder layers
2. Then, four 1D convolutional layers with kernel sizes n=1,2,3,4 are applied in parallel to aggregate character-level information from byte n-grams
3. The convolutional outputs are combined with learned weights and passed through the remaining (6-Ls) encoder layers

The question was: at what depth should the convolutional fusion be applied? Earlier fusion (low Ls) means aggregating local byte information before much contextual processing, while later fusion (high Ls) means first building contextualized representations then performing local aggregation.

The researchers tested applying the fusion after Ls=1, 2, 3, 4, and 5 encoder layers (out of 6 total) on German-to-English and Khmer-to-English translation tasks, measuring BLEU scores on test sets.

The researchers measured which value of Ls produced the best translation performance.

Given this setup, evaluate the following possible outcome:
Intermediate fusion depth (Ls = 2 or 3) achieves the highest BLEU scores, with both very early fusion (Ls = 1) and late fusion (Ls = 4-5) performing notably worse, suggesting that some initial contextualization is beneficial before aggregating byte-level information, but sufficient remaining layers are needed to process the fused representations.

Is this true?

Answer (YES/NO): NO